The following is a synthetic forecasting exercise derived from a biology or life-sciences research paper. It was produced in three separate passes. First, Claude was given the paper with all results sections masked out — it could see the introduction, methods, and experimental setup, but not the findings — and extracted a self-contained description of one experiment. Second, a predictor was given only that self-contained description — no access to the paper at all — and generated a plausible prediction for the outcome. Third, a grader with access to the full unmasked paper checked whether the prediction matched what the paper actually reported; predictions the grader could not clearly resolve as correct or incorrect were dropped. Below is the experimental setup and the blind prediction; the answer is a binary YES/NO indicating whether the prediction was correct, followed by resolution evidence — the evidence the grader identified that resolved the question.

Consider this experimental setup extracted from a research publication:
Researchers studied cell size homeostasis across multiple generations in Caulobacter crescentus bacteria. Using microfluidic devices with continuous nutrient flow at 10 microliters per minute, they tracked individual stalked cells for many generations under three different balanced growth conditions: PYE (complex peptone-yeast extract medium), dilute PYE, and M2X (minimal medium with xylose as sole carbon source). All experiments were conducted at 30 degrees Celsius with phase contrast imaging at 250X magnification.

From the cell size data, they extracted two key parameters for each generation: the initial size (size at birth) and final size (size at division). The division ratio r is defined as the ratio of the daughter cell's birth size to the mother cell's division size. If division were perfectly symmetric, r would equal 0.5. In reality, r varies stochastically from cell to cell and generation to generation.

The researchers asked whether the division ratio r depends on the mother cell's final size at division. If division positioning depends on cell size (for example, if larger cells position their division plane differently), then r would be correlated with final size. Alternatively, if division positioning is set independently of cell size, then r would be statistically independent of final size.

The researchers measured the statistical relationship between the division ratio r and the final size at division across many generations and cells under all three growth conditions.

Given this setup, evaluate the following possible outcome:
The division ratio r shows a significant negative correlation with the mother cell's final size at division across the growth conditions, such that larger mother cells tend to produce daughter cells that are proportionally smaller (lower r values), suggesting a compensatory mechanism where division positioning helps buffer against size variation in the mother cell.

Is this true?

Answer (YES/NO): NO